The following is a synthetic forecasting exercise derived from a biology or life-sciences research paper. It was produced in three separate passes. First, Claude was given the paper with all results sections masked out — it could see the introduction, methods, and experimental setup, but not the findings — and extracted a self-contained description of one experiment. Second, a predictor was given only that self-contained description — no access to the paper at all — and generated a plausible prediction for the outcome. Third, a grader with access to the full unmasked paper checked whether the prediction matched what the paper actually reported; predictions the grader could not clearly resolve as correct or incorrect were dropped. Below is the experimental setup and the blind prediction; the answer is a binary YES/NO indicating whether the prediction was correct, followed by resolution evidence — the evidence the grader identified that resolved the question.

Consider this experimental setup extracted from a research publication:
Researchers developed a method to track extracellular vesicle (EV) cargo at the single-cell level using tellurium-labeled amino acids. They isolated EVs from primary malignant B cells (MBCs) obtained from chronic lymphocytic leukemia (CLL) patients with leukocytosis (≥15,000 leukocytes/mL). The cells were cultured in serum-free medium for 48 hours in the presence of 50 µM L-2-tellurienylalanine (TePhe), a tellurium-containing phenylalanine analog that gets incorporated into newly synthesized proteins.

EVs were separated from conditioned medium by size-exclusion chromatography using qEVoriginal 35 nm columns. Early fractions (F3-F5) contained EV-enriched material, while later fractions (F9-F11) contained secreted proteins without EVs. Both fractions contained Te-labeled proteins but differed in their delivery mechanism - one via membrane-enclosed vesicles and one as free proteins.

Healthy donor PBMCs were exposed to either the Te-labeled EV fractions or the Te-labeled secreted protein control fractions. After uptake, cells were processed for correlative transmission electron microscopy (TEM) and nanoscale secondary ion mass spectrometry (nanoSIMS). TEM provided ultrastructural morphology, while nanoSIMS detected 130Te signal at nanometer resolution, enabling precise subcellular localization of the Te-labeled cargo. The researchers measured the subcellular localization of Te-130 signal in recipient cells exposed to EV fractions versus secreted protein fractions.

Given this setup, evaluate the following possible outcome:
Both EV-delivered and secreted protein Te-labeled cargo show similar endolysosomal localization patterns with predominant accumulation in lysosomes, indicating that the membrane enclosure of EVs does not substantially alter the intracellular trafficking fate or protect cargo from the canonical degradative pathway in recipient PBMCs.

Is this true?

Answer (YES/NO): NO